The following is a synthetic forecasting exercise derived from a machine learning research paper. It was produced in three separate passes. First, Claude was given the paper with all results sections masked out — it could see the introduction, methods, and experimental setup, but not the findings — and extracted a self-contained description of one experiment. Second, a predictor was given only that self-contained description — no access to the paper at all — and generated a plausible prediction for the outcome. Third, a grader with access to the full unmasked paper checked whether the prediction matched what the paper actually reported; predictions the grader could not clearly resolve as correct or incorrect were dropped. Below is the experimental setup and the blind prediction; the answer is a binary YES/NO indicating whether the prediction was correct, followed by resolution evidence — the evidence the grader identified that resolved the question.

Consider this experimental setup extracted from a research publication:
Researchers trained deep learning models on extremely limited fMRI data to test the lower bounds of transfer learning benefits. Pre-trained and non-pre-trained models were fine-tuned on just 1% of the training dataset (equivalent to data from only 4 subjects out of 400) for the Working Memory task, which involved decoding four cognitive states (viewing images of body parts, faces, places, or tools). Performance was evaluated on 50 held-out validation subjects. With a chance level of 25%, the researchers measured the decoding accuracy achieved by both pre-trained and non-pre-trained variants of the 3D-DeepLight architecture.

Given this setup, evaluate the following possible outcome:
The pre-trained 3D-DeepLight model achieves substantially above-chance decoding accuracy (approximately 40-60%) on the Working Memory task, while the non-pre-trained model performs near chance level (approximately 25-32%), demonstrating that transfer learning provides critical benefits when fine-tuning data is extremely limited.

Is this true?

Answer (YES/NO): NO